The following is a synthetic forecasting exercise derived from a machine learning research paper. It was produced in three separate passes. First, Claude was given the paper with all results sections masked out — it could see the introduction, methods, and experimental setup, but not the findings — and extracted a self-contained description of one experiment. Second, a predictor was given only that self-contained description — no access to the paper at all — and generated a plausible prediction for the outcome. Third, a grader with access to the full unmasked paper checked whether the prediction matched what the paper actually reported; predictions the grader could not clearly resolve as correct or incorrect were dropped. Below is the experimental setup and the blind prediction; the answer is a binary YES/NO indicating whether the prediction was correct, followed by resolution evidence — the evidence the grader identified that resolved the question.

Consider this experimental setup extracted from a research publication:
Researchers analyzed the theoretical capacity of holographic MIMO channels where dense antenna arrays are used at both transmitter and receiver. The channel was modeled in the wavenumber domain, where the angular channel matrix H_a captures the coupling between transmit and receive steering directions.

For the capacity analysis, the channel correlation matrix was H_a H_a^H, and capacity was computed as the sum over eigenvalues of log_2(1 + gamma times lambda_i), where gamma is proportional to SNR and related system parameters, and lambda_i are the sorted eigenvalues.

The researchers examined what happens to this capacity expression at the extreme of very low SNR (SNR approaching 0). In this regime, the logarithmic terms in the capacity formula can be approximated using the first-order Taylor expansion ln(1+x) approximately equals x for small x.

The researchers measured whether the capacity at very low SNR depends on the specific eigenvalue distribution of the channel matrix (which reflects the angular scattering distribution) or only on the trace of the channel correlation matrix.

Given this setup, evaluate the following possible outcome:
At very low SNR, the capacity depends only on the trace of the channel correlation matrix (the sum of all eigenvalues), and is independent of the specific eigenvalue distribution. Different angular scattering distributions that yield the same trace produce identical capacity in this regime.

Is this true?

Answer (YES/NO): YES